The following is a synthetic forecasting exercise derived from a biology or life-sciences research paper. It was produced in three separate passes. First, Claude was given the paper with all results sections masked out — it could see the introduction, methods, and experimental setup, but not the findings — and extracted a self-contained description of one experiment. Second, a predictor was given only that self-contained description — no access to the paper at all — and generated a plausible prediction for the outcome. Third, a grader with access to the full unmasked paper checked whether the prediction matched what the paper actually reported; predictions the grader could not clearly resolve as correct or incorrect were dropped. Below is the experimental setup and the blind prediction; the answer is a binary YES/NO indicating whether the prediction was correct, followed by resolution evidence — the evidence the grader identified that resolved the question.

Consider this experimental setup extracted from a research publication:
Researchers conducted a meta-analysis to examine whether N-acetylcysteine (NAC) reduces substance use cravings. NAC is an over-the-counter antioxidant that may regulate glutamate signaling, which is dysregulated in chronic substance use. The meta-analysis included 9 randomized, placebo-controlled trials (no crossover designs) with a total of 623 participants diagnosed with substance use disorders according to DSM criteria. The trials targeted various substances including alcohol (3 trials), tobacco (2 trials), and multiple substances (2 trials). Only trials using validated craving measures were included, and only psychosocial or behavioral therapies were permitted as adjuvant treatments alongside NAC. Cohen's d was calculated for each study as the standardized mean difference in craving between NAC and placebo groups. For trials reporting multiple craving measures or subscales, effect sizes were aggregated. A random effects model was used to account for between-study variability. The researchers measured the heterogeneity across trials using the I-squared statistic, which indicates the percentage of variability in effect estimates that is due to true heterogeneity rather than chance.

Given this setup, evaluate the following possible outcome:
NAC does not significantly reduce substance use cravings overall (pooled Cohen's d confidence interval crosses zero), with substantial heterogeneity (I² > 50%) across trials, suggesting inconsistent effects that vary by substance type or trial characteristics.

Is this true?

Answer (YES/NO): YES